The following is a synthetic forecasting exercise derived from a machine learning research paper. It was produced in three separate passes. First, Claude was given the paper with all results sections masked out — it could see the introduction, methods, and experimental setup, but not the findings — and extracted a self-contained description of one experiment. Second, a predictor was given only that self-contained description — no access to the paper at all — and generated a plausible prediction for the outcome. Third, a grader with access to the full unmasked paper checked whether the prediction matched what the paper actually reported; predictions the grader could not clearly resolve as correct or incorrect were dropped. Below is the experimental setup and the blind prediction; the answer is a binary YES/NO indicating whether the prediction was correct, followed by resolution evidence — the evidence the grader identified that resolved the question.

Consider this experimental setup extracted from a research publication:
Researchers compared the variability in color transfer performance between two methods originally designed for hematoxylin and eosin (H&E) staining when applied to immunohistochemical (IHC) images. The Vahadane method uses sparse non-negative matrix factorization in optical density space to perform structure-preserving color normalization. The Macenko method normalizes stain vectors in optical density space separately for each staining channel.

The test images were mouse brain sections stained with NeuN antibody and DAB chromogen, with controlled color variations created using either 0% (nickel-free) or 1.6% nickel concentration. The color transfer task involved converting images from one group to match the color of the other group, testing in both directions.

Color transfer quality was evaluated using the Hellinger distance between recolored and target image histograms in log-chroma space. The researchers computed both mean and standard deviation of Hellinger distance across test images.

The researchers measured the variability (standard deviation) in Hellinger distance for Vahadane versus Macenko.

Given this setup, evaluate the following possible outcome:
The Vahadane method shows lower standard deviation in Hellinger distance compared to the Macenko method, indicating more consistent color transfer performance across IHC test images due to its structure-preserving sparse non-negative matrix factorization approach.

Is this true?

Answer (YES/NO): NO